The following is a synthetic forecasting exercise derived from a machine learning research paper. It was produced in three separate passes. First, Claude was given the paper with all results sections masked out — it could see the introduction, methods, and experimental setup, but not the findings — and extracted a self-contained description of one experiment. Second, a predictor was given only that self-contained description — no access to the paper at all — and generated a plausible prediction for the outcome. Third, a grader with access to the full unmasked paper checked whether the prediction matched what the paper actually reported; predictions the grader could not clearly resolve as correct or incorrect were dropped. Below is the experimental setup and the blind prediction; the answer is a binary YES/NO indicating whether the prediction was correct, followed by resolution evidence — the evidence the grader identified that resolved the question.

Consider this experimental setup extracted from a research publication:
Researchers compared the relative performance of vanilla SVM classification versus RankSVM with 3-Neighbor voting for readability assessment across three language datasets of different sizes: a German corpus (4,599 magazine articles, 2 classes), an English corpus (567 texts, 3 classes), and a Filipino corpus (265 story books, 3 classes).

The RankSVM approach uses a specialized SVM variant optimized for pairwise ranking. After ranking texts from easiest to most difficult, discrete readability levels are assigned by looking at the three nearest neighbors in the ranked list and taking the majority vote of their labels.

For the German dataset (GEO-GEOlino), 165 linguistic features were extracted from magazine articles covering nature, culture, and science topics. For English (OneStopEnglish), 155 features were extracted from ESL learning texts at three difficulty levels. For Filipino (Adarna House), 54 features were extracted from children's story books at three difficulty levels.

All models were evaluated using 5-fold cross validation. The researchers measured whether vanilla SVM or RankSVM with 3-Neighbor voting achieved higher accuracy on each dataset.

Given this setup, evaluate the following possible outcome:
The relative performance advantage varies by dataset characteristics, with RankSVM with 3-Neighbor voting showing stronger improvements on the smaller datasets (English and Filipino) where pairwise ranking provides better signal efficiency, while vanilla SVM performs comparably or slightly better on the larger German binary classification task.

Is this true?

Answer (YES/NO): NO